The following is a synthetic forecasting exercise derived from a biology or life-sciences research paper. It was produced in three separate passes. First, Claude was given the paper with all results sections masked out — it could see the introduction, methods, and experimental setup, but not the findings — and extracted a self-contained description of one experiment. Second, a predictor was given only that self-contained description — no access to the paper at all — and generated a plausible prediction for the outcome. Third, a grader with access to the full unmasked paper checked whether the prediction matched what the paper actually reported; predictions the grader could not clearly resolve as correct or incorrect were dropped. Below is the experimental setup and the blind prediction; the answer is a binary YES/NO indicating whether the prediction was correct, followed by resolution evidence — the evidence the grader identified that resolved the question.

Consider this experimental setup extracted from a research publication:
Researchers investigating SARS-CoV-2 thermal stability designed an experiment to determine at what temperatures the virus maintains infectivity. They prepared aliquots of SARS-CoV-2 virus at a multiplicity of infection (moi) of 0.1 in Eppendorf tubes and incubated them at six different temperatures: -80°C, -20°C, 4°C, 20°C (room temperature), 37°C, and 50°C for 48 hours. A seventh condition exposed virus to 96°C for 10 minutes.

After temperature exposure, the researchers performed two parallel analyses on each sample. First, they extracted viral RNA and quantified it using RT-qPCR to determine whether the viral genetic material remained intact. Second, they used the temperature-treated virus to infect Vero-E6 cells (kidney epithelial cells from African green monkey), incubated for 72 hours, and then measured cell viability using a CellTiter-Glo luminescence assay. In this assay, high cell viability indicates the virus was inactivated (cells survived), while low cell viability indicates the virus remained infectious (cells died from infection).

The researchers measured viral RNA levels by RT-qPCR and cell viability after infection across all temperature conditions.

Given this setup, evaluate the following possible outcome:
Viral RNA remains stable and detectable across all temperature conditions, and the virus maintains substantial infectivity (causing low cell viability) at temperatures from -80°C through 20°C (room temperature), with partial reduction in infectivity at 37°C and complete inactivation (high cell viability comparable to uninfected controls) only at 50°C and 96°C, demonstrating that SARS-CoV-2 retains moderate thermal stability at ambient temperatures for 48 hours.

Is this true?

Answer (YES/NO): NO